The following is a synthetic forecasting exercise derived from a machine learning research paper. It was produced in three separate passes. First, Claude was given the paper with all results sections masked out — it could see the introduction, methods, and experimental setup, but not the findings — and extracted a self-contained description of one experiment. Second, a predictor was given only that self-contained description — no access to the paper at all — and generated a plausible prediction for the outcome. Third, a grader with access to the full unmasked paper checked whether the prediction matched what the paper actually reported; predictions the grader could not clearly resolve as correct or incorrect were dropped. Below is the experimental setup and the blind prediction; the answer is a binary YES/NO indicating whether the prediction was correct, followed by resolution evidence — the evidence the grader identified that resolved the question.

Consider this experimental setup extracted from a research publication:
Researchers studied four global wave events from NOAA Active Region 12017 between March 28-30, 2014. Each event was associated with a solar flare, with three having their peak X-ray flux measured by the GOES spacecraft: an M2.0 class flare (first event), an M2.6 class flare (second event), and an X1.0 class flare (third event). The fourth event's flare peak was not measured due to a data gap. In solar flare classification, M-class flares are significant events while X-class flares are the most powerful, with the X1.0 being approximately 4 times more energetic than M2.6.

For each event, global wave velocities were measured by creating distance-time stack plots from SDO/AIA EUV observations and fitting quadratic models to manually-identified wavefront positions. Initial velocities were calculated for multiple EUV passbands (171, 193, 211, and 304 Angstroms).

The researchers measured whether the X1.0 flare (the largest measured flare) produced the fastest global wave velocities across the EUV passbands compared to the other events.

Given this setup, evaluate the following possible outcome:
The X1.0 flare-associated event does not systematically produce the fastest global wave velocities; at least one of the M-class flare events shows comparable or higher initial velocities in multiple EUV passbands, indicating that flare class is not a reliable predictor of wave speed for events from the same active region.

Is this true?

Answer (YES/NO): YES